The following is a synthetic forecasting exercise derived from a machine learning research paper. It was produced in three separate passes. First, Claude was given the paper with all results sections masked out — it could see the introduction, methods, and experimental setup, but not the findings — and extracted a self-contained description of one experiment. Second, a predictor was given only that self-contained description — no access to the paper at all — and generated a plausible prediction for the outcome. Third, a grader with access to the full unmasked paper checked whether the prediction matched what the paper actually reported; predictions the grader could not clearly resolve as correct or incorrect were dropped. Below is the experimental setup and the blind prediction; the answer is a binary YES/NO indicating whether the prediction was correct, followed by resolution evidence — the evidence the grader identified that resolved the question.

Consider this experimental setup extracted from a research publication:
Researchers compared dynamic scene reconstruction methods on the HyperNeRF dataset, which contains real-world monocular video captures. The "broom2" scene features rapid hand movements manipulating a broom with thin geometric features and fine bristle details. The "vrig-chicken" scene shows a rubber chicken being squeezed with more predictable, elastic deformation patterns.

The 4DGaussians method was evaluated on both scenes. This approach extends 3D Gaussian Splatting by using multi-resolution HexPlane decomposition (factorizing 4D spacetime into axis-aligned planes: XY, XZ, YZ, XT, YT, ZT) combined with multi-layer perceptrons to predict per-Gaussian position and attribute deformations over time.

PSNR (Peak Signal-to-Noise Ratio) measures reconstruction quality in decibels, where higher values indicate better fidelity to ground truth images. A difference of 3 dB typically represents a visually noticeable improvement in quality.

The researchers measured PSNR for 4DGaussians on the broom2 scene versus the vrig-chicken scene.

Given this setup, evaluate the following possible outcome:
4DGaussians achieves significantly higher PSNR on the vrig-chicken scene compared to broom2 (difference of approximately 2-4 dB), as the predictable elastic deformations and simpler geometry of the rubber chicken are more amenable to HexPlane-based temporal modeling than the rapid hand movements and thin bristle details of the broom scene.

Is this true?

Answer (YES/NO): NO